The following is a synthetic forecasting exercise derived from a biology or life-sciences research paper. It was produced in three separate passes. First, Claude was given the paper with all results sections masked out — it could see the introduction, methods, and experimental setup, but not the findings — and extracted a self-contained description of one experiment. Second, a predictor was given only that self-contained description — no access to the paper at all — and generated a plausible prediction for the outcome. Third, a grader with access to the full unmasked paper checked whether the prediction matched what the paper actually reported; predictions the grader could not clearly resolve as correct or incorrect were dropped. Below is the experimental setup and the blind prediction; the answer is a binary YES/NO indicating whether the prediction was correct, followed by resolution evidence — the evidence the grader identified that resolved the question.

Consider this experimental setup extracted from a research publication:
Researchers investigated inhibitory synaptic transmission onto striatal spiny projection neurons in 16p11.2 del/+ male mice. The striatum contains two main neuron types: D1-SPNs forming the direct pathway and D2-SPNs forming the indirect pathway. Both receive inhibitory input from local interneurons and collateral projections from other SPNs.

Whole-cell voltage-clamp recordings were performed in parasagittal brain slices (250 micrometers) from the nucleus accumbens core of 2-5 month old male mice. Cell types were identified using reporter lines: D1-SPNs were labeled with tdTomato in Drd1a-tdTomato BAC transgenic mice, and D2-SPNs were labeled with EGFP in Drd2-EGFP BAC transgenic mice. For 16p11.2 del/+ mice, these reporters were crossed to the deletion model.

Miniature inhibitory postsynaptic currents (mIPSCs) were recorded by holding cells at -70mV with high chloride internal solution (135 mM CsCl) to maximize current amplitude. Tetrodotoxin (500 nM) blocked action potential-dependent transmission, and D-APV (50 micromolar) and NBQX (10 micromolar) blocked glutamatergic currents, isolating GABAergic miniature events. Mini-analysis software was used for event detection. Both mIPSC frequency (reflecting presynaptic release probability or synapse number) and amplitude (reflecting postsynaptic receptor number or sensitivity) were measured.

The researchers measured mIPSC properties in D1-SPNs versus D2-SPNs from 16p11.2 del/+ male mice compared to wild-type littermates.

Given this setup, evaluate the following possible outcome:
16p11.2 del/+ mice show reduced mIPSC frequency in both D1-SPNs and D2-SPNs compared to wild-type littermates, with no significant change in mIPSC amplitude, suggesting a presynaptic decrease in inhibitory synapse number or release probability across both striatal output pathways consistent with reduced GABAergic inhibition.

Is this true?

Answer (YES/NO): NO